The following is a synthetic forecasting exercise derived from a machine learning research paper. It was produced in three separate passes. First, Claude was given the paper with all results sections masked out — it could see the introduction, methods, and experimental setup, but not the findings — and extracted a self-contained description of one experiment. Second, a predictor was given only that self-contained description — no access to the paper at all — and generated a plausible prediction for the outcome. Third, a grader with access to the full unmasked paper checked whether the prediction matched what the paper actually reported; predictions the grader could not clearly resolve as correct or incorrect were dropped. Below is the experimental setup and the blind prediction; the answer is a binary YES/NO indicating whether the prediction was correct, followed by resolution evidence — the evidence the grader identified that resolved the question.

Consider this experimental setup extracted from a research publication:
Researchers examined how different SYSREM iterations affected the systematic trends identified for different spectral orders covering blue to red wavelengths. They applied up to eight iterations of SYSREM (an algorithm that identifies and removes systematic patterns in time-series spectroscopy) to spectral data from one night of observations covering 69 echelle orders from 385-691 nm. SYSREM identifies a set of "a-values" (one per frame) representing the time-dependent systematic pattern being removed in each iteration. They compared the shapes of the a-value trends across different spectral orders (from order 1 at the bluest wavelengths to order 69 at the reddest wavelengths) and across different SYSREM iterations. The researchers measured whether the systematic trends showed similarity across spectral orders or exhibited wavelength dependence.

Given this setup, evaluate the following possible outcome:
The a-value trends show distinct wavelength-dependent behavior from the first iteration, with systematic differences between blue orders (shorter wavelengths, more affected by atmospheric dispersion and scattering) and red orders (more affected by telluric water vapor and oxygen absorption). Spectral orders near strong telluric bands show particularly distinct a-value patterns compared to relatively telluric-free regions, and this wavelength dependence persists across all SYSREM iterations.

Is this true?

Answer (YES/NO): YES